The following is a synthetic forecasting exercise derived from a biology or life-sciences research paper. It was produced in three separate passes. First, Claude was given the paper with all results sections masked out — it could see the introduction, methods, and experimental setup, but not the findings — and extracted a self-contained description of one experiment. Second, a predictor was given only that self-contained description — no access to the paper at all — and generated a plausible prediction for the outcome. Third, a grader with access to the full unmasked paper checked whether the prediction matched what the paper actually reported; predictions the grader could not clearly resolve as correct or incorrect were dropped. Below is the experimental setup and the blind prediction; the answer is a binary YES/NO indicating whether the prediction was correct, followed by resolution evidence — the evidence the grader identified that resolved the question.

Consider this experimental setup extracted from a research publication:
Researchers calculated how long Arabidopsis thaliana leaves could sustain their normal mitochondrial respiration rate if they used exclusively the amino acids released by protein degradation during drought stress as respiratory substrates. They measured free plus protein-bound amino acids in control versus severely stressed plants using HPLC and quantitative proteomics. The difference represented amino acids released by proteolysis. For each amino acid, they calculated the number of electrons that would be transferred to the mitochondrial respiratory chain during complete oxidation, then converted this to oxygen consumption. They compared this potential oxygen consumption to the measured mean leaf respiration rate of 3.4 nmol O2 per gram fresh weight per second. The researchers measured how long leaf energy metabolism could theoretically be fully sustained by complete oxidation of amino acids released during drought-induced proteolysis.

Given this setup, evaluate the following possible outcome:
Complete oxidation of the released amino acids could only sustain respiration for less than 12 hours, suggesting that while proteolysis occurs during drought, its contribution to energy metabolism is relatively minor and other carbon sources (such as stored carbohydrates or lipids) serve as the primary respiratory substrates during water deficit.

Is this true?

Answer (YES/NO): NO